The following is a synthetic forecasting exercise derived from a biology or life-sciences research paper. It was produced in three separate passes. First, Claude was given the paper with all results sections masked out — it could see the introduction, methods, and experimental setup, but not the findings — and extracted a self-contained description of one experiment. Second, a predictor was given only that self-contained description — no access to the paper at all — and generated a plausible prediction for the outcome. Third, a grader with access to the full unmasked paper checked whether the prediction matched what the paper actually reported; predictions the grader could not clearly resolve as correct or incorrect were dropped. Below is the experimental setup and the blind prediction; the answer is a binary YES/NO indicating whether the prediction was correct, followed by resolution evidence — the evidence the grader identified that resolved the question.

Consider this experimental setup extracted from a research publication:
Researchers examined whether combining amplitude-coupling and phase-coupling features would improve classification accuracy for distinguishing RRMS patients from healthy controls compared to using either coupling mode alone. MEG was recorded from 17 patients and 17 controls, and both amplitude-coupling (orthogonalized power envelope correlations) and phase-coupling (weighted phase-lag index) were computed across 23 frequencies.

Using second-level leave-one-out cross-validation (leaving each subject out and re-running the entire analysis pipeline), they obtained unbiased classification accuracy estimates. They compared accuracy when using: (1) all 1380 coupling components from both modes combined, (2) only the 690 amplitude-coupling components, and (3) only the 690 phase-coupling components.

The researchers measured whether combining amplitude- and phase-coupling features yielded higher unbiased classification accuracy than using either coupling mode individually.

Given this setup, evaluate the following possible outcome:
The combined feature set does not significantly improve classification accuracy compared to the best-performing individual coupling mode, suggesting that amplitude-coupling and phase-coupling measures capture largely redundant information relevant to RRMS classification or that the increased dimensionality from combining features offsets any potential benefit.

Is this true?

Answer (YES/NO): NO